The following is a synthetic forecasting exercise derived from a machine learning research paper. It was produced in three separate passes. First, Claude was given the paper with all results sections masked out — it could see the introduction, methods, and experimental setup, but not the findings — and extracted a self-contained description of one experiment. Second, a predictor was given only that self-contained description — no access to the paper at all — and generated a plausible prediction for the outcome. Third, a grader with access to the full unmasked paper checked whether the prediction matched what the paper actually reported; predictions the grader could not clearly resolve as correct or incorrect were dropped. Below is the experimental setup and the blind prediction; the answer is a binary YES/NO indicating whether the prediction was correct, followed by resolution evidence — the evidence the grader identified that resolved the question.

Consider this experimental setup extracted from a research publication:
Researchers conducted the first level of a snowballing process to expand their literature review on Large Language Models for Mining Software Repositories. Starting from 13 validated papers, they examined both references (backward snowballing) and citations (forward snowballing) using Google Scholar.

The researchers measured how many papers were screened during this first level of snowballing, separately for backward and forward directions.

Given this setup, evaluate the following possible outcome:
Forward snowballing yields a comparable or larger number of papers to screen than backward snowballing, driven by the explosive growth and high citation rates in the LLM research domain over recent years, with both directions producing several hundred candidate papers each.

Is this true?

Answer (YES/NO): NO